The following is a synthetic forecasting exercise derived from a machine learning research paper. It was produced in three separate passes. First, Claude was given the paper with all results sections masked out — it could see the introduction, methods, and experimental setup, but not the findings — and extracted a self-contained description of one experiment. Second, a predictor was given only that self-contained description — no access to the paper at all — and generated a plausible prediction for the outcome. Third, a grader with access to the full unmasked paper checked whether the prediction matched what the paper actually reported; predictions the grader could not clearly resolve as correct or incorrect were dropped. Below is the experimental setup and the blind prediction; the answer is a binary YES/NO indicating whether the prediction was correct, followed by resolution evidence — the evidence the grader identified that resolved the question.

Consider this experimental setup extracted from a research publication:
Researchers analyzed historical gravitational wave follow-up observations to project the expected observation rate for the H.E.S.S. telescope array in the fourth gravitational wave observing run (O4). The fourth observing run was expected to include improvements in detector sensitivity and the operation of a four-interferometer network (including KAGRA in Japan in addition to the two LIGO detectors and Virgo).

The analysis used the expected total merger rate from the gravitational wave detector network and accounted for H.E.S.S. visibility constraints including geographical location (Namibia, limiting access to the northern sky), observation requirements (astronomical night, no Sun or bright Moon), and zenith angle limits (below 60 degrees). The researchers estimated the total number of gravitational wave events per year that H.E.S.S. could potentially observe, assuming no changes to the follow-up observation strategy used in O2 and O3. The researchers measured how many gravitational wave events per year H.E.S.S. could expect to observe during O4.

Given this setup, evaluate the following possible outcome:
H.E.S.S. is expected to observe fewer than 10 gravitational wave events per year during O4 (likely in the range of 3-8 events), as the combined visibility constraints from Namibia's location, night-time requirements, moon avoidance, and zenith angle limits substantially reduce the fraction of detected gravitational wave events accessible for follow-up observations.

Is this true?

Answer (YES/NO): NO